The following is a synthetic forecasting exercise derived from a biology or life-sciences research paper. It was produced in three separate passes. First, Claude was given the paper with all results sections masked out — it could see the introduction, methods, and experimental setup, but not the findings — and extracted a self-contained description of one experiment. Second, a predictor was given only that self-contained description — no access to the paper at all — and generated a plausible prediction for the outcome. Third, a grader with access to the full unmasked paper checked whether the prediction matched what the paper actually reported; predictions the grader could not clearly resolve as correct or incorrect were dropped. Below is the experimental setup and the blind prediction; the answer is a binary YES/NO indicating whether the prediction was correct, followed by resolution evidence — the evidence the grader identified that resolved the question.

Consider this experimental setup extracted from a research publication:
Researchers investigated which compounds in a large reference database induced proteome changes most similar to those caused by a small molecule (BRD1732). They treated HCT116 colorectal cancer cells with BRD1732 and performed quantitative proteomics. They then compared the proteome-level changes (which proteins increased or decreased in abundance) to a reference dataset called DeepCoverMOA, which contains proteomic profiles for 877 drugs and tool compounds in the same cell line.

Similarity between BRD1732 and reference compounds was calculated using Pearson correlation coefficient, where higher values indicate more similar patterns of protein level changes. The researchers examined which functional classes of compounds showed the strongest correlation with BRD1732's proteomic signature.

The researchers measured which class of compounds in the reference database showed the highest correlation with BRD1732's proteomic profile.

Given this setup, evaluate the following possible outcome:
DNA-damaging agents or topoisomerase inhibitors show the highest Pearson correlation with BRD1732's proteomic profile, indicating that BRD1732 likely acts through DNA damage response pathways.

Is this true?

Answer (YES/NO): NO